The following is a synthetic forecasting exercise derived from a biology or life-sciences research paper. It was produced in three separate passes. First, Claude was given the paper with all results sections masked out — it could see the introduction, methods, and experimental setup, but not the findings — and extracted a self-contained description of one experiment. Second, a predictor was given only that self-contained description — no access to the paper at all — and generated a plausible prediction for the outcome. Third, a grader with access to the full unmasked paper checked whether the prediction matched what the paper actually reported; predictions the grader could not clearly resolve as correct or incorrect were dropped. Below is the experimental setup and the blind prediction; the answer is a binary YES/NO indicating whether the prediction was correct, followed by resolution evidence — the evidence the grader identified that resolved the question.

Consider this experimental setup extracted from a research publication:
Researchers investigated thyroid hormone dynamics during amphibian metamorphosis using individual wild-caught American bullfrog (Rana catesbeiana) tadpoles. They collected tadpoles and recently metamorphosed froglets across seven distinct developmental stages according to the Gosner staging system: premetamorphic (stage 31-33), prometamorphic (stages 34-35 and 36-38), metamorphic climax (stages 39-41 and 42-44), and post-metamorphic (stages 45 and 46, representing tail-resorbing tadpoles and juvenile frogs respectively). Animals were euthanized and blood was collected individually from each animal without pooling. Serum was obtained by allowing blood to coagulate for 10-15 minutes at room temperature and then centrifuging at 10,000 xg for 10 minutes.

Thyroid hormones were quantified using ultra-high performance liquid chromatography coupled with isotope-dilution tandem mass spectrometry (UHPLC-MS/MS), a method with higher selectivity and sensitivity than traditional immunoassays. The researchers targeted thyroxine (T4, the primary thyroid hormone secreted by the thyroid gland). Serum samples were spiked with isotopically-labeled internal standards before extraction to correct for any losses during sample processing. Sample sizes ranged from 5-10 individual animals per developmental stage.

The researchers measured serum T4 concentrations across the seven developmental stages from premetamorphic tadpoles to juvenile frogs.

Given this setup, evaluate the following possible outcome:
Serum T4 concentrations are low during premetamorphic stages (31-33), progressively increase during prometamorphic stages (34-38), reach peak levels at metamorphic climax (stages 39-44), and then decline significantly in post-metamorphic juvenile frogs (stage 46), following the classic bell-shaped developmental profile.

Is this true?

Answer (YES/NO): NO